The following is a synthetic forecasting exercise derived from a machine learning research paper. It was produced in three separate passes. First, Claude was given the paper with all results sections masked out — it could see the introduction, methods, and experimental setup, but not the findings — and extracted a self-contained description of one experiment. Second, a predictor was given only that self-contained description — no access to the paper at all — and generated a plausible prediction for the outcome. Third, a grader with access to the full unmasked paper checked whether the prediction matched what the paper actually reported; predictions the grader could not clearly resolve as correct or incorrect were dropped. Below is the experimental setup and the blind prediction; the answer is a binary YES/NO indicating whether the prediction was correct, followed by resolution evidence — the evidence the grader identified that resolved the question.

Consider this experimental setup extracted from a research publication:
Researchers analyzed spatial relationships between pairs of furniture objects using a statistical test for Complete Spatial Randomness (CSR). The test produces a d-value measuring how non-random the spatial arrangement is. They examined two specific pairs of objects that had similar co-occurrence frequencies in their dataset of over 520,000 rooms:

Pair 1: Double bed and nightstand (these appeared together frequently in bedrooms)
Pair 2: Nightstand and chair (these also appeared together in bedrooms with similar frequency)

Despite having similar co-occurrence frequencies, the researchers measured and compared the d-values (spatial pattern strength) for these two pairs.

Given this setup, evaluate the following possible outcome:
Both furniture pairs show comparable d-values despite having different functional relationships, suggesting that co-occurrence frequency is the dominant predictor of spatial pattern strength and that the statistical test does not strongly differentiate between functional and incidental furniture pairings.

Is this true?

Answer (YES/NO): NO